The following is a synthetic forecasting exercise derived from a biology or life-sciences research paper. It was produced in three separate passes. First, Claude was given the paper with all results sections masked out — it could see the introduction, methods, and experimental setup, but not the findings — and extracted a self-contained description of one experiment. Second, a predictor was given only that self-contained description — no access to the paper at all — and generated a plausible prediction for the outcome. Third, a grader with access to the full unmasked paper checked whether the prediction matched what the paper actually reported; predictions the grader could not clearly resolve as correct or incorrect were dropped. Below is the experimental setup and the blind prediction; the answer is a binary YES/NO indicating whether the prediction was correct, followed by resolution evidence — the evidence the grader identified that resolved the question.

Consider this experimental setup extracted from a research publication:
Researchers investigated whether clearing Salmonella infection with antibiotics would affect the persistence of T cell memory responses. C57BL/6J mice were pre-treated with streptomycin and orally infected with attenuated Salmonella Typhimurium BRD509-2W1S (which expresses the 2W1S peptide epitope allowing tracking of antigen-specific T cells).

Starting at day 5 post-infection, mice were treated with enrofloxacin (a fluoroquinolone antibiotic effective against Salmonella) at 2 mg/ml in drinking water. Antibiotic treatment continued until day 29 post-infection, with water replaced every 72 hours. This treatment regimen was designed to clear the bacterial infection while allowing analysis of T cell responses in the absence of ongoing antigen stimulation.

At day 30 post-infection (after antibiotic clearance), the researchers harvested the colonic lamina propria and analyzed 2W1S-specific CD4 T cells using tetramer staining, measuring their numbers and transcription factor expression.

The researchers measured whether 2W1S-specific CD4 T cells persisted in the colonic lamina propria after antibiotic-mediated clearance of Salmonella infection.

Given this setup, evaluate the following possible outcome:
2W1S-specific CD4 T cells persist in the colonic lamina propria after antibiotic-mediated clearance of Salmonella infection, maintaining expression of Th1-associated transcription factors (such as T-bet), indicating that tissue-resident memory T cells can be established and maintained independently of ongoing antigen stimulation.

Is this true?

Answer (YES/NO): YES